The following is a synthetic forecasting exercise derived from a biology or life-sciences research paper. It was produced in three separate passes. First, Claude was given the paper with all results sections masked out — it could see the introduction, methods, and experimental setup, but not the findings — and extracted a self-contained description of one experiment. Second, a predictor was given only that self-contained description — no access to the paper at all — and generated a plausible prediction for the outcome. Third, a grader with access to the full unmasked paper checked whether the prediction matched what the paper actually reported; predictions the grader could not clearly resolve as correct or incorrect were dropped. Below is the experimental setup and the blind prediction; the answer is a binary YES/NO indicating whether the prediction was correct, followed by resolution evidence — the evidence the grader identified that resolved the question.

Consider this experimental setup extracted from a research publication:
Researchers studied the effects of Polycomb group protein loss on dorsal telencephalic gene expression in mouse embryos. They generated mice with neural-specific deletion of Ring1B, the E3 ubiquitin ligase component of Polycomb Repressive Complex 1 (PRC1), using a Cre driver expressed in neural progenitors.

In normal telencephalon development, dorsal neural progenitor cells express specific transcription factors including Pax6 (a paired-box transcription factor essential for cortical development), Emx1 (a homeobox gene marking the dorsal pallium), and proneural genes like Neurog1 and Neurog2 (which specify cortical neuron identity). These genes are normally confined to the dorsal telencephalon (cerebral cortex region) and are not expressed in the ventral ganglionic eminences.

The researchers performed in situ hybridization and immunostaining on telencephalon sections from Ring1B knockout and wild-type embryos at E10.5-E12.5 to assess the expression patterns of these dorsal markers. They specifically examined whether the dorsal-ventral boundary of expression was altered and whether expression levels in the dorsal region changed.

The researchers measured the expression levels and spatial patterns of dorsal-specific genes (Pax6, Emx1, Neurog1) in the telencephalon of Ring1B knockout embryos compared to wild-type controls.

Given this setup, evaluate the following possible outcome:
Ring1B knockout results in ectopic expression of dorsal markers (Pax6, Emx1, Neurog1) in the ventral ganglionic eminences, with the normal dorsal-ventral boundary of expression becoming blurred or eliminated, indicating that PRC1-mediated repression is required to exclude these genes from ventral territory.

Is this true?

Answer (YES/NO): YES